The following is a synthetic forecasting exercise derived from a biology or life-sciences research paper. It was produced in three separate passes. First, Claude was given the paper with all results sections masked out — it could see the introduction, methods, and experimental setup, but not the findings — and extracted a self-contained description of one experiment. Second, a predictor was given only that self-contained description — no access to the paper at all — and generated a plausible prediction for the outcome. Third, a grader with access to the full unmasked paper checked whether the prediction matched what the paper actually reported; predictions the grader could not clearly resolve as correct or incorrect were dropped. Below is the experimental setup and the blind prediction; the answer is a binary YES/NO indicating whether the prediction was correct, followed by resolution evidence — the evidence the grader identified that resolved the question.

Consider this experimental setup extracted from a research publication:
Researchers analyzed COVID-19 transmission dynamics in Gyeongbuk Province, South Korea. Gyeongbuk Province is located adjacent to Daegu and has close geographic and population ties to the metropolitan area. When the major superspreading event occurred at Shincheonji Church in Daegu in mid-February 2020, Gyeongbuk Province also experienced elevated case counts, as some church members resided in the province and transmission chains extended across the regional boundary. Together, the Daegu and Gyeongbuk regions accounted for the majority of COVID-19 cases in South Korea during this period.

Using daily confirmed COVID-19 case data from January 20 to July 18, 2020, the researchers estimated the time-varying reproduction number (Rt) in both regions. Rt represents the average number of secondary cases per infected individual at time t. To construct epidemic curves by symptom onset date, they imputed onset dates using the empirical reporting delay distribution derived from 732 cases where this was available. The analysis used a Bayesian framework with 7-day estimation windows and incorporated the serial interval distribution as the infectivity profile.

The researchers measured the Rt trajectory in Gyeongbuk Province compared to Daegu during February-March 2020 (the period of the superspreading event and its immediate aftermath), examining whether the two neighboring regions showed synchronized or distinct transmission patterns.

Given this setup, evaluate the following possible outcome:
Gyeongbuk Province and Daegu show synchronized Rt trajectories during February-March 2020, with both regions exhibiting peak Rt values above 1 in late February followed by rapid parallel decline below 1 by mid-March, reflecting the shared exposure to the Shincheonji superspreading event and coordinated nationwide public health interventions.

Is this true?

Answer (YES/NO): NO